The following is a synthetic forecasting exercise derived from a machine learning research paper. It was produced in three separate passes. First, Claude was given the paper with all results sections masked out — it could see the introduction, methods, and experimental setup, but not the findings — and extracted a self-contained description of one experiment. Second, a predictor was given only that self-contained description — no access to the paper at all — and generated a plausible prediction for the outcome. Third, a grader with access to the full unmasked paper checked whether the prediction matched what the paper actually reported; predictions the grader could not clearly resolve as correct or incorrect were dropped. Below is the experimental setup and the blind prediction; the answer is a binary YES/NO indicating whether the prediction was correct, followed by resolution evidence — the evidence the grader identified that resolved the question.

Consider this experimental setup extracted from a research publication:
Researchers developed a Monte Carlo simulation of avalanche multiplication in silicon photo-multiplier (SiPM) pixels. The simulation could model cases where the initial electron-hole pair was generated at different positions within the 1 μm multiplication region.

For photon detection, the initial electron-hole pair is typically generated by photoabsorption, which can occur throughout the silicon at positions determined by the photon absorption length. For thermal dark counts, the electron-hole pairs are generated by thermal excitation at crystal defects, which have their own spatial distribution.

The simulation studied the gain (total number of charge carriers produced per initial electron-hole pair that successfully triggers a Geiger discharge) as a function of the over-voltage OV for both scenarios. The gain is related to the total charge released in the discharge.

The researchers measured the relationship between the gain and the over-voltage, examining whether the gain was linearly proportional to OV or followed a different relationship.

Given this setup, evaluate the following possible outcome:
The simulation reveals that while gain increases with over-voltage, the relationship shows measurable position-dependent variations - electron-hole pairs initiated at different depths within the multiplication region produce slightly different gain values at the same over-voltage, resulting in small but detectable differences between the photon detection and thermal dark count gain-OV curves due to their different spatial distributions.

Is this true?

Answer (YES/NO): NO